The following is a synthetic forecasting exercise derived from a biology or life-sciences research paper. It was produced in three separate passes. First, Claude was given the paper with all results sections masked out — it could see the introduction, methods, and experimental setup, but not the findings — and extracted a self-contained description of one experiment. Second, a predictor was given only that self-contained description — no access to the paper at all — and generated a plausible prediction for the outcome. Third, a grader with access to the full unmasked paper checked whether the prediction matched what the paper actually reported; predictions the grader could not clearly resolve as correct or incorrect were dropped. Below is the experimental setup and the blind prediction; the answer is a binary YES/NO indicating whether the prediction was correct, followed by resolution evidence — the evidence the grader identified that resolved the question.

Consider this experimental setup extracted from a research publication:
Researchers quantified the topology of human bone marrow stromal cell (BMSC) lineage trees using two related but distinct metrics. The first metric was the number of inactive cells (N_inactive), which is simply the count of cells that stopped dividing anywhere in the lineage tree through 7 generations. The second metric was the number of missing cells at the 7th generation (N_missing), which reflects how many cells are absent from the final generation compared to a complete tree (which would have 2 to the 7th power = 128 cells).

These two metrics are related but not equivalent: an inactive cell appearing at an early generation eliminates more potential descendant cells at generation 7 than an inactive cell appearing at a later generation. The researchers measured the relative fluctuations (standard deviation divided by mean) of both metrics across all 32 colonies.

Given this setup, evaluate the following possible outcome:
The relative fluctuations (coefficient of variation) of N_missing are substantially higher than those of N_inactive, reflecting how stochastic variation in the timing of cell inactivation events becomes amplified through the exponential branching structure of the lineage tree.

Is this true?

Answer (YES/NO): NO